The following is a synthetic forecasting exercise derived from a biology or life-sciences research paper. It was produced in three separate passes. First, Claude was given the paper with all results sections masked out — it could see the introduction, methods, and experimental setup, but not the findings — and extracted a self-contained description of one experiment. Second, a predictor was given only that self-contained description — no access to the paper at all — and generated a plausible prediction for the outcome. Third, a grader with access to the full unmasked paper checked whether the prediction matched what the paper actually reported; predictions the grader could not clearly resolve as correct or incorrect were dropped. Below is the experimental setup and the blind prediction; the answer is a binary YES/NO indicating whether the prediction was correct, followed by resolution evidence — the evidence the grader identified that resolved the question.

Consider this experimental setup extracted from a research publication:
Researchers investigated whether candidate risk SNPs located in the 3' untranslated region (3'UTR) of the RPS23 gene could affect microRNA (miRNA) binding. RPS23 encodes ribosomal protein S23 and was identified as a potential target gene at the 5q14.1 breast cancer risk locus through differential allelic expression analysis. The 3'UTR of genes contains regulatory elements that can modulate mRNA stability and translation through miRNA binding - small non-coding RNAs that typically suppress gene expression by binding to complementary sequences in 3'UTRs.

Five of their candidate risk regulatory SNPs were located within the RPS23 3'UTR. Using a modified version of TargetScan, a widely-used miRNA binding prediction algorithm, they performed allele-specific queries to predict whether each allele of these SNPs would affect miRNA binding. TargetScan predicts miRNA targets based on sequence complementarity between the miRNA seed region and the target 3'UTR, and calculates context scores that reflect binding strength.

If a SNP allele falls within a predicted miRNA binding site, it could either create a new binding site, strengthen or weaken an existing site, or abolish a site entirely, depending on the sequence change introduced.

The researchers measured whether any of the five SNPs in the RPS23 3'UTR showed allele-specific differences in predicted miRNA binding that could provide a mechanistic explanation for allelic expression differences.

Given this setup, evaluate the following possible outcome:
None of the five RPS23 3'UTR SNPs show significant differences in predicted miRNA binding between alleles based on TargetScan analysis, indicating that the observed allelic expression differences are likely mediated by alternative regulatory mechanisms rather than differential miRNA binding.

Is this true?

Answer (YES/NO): NO